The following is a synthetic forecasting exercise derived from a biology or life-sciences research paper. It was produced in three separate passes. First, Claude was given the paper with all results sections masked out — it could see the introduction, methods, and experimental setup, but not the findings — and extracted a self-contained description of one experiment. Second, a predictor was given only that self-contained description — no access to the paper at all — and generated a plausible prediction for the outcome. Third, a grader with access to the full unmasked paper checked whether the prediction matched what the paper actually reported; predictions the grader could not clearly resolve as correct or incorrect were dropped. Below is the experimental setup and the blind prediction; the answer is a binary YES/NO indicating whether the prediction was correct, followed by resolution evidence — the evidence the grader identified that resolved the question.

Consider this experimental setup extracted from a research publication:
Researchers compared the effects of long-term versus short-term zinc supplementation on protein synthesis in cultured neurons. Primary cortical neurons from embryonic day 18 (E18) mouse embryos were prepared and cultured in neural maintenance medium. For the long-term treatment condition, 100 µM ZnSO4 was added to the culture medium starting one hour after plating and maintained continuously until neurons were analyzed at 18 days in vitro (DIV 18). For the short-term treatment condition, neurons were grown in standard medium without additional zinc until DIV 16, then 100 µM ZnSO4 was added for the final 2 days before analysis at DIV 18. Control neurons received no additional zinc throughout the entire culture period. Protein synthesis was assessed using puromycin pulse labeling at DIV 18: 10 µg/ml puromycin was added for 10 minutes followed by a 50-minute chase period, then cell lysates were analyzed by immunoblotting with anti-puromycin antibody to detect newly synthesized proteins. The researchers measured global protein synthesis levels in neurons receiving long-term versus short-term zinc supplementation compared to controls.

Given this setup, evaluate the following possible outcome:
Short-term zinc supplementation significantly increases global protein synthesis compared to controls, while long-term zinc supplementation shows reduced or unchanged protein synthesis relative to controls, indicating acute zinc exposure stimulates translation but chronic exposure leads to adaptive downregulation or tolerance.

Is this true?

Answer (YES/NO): NO